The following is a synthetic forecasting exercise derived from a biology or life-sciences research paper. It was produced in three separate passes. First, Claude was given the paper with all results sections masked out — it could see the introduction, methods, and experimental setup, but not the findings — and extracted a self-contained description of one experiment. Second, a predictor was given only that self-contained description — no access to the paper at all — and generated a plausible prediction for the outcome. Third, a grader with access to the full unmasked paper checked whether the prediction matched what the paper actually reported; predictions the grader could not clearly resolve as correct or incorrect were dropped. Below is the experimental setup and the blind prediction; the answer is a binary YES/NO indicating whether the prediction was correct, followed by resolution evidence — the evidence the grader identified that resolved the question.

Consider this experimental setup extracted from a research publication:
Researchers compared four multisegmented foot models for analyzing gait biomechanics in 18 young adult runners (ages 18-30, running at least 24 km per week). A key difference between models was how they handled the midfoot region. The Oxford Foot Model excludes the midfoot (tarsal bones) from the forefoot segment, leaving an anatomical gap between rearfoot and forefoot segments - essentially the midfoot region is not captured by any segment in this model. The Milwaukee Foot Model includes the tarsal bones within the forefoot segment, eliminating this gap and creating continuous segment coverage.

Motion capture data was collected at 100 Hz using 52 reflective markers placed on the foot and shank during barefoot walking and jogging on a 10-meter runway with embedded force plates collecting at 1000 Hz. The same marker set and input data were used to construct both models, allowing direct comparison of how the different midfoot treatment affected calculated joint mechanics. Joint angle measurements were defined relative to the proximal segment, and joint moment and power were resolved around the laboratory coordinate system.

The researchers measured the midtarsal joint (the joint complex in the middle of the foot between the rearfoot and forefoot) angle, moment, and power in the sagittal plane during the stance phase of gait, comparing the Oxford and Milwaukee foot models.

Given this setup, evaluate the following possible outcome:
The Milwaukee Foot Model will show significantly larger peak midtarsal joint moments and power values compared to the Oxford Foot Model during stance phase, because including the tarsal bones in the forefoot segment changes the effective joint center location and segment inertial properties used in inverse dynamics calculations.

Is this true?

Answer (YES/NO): NO